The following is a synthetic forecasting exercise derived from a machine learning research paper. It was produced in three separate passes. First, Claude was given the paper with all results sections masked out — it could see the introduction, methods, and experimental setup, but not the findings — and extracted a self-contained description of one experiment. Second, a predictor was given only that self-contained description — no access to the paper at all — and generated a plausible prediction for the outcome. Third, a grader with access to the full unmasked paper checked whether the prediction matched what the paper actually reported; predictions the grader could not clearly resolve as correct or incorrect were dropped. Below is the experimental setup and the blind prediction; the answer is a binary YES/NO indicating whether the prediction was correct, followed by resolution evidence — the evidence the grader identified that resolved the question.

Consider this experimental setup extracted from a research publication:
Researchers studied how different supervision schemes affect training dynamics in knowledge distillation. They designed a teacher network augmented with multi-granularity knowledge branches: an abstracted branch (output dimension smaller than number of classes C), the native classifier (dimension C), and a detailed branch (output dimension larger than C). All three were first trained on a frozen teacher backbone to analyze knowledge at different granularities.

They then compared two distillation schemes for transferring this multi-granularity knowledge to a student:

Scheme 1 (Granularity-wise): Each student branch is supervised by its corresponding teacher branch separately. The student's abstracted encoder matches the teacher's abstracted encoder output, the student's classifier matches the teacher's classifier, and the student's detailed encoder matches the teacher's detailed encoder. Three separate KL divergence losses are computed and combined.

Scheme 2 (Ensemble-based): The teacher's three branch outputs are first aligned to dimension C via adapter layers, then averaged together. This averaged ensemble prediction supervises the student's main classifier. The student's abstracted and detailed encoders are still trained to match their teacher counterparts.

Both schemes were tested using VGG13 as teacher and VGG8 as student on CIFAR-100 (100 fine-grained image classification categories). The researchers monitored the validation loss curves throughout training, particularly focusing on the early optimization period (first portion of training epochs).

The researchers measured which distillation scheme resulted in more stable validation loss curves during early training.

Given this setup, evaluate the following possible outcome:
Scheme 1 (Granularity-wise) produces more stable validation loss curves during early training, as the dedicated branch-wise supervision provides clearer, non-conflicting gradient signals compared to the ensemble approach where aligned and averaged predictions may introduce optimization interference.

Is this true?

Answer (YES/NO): NO